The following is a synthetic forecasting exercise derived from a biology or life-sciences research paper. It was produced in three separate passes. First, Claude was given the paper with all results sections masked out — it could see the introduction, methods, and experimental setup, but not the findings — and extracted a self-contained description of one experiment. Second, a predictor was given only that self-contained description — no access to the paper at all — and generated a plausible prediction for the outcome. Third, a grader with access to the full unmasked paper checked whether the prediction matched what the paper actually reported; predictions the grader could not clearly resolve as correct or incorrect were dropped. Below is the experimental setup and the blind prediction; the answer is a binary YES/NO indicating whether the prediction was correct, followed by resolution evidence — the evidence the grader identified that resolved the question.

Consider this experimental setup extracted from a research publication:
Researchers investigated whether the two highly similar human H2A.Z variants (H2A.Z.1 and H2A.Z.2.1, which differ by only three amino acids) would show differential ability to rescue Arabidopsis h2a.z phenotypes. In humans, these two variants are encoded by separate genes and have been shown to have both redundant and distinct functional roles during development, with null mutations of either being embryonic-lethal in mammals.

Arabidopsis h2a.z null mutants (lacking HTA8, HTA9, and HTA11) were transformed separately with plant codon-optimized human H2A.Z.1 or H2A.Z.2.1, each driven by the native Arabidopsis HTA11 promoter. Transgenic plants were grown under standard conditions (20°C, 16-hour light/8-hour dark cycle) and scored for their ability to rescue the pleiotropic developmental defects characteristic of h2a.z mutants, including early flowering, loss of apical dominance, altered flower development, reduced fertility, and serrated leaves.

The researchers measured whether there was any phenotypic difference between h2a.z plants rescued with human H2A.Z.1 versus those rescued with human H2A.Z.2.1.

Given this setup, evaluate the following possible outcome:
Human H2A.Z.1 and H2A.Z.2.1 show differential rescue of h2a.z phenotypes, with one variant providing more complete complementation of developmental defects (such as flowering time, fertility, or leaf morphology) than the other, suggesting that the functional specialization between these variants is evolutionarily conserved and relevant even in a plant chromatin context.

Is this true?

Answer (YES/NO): NO